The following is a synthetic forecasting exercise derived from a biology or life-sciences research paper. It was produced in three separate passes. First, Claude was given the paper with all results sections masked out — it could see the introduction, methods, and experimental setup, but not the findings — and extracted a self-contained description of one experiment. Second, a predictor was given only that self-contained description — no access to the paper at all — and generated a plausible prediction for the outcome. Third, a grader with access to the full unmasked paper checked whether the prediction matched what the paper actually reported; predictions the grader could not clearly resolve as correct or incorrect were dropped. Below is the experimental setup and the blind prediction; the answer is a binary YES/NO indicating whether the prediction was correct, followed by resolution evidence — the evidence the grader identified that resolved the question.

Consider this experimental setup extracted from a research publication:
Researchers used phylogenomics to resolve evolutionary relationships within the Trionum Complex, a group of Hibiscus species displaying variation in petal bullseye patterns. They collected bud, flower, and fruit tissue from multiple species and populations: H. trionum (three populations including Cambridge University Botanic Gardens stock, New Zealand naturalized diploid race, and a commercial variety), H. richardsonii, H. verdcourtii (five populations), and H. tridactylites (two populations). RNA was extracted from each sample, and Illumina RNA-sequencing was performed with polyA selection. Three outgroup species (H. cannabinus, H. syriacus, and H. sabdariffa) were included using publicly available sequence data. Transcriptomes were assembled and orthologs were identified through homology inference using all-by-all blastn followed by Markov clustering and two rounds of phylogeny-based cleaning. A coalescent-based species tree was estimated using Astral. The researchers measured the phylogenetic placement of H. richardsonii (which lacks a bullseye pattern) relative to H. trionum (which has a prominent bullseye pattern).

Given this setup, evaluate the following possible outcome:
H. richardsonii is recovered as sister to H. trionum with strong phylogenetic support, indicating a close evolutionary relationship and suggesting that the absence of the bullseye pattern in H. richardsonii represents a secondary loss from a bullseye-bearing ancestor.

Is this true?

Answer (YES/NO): YES